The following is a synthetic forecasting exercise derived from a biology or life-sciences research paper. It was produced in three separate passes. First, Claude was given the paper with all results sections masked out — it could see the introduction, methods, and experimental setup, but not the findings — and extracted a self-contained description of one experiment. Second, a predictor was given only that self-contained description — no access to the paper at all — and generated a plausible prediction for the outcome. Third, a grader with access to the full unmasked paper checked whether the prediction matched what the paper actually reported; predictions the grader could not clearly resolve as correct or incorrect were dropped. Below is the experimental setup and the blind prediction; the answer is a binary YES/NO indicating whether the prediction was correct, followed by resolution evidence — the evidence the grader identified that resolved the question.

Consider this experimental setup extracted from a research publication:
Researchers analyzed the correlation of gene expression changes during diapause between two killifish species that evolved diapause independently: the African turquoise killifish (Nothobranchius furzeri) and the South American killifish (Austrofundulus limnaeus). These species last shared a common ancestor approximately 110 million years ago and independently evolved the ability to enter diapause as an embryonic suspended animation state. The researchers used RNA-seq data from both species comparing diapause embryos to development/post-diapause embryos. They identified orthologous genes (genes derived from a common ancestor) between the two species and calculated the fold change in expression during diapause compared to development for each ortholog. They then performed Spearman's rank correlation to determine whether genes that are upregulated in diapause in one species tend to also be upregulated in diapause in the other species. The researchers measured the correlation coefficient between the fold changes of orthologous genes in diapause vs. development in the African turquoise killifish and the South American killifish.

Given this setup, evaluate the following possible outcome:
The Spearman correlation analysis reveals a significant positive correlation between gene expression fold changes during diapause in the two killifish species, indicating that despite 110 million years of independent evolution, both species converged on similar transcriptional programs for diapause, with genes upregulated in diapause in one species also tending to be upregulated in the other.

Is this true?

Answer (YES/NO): YES